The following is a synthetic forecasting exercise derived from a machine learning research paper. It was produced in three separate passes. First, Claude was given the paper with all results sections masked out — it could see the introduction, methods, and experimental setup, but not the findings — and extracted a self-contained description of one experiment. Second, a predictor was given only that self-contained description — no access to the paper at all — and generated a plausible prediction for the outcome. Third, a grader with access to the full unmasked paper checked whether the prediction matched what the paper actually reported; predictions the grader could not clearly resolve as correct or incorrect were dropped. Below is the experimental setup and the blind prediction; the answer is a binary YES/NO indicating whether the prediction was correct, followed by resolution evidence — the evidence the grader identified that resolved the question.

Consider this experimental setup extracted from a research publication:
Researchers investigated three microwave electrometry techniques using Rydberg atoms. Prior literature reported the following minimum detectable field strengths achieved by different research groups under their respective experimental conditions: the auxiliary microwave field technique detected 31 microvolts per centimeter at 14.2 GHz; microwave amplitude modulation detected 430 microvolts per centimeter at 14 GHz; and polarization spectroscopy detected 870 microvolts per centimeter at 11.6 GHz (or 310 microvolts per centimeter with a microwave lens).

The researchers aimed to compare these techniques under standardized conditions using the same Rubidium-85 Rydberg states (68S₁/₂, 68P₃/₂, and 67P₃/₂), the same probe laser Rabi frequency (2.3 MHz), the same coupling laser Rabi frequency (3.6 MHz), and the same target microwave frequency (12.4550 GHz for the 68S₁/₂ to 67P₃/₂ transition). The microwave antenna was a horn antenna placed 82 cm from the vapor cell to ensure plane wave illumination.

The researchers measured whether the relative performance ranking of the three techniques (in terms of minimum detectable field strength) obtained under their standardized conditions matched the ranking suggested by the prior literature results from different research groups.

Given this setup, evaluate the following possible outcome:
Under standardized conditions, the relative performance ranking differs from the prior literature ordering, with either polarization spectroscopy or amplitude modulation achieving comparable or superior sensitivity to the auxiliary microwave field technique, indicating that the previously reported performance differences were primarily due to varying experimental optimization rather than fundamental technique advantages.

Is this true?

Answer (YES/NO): YES